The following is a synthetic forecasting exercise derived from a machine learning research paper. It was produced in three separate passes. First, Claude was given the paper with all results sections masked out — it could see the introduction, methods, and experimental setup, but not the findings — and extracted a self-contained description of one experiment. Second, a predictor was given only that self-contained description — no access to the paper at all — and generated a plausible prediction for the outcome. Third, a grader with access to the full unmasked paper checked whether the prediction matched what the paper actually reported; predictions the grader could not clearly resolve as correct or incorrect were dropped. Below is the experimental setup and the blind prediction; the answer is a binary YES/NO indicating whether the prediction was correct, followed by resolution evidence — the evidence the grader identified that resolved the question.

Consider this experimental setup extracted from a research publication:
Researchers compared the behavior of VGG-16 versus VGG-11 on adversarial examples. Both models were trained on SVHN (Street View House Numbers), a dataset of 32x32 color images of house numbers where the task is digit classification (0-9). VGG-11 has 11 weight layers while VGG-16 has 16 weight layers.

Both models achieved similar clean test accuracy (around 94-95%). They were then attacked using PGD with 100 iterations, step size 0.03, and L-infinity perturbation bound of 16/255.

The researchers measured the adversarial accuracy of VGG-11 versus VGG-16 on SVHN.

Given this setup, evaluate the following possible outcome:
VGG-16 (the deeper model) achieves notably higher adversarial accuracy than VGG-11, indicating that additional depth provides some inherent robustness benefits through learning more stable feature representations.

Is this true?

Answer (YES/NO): NO